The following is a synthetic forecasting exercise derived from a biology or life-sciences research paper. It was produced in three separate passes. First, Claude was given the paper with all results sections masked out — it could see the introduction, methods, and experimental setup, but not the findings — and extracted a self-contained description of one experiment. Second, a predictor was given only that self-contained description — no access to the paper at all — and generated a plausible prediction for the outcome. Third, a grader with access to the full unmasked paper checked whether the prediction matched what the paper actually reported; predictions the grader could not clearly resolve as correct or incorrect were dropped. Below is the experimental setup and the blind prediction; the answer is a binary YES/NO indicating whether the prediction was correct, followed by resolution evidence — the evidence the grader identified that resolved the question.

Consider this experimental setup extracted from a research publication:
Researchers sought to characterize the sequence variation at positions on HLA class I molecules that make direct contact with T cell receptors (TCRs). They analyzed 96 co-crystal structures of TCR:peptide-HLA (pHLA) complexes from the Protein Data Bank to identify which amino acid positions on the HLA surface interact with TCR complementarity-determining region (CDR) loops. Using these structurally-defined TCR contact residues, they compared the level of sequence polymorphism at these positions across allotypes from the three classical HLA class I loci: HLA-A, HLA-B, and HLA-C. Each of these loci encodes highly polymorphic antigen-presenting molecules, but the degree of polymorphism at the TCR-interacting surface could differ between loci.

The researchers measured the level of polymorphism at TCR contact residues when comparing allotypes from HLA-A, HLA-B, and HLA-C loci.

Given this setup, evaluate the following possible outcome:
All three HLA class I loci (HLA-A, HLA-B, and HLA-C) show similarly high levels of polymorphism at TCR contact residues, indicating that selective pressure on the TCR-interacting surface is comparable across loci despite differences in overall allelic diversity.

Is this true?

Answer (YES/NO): NO